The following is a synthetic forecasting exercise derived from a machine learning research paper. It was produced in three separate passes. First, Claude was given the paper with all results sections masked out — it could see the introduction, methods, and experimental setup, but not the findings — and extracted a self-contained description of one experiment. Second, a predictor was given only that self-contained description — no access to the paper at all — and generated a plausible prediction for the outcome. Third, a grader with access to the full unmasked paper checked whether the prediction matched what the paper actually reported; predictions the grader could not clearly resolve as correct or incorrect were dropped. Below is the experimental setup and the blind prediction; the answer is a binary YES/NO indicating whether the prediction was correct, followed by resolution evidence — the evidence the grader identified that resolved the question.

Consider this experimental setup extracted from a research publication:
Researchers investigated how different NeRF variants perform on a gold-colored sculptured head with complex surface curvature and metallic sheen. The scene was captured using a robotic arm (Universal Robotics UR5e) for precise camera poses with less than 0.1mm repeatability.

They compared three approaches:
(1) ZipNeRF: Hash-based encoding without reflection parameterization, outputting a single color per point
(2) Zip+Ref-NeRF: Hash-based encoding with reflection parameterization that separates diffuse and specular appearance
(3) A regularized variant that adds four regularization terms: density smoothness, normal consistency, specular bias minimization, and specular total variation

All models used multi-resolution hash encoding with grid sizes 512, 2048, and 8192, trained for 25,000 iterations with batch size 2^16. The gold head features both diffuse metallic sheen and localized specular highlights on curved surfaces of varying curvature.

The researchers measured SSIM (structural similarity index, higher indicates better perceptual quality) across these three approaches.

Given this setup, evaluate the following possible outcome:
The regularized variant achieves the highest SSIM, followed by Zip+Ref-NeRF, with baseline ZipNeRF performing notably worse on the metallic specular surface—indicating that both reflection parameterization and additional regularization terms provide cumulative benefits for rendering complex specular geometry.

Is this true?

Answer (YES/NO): NO